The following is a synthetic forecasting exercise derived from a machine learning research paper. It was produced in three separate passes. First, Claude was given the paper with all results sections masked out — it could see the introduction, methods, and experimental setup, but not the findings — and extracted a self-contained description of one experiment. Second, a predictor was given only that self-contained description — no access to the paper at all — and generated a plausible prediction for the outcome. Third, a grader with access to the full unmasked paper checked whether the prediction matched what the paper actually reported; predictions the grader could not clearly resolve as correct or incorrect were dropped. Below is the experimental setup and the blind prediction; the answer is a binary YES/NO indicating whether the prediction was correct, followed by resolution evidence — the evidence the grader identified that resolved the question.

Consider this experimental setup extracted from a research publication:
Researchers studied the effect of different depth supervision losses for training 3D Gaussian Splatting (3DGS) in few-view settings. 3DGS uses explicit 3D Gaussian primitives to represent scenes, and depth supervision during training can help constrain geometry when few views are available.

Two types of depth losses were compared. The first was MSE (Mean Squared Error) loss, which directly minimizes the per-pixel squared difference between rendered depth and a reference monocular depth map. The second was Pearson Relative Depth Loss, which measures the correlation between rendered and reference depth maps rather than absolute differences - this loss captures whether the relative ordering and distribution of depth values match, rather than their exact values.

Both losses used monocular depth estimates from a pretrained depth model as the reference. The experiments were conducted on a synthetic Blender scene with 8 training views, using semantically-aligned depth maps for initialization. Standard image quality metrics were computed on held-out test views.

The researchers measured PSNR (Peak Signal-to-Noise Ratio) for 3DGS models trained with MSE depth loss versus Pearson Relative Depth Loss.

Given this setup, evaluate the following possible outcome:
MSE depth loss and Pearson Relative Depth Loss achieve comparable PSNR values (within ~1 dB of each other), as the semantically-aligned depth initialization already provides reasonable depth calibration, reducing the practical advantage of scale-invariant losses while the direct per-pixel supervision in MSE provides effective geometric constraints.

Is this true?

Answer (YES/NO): YES